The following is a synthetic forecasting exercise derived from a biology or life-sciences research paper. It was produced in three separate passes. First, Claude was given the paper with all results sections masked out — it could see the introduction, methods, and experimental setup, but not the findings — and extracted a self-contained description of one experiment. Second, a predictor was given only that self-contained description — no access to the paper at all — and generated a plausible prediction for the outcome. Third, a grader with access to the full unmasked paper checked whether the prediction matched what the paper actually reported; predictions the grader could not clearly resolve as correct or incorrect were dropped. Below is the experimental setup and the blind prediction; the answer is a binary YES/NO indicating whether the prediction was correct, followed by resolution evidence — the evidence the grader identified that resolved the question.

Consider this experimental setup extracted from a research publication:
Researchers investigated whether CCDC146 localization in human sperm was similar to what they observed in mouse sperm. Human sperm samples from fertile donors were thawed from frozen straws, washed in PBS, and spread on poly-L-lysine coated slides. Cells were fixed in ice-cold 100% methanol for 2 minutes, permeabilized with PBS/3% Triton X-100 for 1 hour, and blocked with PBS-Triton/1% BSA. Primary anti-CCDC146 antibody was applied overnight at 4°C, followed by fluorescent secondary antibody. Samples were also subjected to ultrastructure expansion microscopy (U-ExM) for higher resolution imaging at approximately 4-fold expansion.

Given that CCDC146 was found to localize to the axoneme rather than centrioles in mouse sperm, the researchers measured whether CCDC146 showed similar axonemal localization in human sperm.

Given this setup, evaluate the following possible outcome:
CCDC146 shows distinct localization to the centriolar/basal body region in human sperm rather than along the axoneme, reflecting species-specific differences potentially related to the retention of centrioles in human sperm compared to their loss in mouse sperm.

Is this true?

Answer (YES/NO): NO